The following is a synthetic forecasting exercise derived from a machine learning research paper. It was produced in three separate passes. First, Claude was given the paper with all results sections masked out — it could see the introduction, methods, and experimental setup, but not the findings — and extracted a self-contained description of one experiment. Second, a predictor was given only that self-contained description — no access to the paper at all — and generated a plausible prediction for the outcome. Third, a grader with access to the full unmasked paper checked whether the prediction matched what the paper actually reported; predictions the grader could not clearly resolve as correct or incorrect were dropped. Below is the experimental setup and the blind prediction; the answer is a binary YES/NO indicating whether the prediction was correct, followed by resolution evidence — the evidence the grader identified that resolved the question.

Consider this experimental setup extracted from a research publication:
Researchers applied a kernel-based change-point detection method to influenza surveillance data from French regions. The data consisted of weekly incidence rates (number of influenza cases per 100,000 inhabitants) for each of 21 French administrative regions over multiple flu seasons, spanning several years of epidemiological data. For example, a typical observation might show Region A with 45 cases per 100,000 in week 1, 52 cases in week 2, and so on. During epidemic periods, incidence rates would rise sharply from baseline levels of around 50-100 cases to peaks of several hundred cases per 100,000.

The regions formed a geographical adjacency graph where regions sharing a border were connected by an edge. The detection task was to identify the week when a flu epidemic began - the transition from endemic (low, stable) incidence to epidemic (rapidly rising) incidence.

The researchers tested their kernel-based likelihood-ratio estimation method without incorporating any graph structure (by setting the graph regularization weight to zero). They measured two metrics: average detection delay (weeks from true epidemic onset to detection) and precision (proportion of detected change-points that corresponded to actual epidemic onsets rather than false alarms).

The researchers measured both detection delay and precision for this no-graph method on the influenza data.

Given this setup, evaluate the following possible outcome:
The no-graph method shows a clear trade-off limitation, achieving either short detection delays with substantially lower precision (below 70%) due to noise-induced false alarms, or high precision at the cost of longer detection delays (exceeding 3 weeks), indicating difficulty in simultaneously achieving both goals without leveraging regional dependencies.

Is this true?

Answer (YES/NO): YES